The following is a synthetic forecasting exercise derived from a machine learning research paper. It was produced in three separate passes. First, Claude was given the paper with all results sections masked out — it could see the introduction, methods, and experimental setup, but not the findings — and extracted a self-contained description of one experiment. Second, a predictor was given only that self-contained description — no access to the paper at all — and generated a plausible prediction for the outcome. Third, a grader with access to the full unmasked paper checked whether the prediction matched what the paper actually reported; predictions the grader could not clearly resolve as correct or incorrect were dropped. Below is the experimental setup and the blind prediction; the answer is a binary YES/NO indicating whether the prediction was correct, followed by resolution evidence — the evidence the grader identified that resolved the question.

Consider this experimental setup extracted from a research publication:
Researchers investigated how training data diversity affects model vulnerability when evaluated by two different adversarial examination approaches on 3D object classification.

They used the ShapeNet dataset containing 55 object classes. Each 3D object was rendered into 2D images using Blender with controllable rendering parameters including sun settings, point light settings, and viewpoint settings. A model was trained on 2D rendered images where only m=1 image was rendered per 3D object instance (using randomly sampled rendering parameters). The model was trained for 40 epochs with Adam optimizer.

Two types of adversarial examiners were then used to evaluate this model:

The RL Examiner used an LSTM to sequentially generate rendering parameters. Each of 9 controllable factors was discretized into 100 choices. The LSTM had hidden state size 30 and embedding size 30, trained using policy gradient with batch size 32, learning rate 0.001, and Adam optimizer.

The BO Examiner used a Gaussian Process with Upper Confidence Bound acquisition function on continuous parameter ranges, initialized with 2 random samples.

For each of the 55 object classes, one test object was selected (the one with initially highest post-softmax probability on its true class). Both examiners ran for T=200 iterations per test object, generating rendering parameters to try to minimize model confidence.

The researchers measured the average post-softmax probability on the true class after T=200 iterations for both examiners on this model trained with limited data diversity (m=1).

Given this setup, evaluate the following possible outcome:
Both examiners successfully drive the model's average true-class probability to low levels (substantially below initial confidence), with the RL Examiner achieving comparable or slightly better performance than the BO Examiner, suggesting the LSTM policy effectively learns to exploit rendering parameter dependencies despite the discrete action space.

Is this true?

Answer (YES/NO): NO